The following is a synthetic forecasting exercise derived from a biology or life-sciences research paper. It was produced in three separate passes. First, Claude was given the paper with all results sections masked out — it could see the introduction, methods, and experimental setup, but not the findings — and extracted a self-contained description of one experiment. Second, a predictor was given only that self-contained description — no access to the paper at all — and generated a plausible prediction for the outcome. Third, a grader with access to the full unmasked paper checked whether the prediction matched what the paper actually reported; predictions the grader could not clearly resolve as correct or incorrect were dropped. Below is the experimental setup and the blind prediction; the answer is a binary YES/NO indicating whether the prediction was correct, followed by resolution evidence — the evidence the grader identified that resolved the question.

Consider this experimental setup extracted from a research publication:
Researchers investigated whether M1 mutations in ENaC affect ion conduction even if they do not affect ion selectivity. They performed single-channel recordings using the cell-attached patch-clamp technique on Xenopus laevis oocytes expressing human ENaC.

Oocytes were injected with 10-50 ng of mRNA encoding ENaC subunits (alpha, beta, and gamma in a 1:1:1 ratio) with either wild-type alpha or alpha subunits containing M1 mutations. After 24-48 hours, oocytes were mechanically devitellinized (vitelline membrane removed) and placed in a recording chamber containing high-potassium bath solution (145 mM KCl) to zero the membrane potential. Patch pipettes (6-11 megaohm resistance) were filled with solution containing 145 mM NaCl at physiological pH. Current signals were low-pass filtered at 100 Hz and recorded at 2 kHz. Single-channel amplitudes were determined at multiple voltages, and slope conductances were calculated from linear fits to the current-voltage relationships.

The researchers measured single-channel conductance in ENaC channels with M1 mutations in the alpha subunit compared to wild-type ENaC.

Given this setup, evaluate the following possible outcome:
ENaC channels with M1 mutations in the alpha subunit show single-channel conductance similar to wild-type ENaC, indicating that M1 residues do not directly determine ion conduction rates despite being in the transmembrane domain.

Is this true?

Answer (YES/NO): NO